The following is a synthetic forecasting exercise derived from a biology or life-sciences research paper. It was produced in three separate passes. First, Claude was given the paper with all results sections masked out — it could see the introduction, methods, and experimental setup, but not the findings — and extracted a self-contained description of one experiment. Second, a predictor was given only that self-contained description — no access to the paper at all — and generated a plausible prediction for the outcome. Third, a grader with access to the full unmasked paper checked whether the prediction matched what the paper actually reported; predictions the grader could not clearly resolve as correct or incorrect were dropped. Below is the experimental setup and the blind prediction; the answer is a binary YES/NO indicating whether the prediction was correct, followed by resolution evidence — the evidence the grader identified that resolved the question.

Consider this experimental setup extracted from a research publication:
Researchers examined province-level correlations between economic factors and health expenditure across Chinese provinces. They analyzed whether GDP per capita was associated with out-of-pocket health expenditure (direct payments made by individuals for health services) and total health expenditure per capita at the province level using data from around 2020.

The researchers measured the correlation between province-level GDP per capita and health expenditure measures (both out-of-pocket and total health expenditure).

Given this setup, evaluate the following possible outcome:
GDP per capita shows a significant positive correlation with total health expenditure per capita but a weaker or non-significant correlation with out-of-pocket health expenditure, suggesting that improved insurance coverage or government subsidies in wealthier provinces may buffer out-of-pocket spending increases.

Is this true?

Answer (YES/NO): NO